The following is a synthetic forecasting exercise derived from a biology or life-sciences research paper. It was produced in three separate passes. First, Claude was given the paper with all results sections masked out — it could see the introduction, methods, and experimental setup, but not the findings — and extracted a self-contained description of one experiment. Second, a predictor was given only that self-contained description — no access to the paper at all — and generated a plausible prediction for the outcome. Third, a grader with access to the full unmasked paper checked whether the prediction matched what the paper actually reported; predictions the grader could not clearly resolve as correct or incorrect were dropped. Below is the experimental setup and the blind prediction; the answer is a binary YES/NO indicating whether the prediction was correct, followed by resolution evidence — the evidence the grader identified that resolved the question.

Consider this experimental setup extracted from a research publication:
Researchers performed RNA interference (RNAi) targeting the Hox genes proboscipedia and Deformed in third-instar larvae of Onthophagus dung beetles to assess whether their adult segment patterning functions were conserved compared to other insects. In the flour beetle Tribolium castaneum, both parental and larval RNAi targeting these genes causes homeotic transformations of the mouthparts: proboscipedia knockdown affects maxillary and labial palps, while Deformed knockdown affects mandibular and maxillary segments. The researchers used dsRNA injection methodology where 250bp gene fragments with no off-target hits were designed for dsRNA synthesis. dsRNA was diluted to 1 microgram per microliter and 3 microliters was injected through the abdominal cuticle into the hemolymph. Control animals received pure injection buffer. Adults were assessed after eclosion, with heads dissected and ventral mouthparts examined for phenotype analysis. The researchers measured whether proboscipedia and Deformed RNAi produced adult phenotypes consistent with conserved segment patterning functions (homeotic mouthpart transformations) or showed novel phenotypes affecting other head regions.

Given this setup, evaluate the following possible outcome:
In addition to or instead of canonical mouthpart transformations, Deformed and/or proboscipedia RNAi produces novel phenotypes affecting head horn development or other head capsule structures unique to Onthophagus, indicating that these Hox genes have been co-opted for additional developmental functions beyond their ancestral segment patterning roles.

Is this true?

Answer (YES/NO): NO